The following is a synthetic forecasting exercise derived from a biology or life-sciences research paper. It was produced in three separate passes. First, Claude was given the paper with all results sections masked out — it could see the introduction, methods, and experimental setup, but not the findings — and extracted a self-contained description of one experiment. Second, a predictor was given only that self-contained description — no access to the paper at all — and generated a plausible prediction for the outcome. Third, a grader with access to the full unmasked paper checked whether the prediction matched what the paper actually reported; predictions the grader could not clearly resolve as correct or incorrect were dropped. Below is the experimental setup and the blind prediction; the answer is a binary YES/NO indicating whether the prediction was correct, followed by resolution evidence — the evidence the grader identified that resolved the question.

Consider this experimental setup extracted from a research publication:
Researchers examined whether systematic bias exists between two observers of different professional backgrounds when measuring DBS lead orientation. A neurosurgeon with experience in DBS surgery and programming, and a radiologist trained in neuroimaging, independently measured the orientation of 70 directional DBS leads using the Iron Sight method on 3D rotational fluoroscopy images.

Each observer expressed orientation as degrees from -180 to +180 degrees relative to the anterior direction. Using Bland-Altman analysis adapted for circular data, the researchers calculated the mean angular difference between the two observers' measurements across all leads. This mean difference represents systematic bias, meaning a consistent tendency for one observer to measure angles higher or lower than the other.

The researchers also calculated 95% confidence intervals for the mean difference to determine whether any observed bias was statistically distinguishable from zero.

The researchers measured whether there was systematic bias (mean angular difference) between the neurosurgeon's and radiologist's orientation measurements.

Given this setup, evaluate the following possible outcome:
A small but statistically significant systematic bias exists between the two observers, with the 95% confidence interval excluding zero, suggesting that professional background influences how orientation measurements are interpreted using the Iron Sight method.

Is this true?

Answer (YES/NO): NO